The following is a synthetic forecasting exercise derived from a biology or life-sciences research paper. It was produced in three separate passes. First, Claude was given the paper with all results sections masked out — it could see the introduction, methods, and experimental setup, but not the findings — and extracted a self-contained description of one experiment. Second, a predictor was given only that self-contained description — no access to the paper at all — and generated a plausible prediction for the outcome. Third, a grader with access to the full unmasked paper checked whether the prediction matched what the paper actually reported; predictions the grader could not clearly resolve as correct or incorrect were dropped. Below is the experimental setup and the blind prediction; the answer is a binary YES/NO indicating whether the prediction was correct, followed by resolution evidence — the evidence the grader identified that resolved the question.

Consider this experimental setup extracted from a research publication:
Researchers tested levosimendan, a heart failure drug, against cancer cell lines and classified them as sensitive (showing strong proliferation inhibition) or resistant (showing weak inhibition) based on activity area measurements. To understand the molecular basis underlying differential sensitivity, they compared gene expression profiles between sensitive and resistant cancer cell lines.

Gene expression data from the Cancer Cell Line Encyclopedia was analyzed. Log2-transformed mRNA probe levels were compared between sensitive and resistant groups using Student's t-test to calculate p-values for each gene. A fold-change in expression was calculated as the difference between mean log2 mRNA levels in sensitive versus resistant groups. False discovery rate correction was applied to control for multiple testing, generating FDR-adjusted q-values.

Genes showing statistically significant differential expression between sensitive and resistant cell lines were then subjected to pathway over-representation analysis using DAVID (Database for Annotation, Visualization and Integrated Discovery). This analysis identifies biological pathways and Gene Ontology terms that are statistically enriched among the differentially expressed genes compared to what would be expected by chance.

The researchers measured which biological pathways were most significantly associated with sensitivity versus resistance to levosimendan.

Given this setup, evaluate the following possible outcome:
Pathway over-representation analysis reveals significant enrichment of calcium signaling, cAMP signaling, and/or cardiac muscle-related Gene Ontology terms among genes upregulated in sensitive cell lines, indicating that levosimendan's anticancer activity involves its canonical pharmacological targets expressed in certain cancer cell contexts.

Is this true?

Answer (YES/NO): NO